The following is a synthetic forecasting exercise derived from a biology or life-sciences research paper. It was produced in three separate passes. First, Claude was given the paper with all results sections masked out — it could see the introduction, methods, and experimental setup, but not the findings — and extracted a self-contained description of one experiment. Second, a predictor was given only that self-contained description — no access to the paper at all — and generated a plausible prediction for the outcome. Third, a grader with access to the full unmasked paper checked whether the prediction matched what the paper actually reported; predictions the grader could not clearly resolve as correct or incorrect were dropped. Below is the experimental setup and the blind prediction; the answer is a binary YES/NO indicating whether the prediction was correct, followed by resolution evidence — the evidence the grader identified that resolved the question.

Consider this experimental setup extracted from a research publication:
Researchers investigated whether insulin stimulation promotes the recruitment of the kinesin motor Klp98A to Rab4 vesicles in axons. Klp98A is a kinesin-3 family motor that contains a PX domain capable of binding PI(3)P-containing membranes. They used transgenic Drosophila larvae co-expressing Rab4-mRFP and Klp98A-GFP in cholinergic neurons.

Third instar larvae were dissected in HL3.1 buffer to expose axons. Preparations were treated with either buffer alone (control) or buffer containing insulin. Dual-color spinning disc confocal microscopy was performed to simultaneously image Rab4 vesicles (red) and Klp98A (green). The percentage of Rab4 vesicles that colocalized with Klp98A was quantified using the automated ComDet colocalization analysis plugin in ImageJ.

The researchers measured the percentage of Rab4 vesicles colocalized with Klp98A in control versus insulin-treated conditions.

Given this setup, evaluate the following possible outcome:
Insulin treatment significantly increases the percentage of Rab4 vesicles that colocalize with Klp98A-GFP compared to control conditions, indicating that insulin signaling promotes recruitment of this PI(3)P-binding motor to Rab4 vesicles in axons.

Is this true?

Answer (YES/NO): YES